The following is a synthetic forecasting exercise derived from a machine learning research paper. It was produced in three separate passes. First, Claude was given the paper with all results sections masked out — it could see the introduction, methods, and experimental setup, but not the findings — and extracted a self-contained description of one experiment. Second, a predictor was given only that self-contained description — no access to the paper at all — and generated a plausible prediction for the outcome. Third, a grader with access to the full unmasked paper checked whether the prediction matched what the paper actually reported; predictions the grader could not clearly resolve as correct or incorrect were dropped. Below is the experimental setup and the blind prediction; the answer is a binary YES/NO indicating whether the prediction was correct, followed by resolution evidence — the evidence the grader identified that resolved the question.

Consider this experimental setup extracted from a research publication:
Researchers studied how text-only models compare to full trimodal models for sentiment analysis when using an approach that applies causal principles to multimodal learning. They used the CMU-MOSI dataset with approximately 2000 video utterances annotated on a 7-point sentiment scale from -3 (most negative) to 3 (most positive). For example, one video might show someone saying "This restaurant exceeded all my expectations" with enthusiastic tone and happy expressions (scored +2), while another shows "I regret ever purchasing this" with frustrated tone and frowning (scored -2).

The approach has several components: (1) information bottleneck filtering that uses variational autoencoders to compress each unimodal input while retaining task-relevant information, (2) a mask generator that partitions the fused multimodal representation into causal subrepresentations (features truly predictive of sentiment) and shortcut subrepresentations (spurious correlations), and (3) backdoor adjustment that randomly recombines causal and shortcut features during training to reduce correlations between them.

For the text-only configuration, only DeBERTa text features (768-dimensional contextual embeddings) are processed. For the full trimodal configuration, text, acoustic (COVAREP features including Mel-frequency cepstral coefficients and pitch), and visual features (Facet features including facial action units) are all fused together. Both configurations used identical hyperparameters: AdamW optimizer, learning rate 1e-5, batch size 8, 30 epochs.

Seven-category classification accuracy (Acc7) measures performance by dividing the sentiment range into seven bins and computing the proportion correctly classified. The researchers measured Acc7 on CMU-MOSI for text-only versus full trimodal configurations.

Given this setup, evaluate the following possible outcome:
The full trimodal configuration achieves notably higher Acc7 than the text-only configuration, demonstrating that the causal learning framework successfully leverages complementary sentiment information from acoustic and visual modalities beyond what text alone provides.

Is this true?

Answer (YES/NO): NO